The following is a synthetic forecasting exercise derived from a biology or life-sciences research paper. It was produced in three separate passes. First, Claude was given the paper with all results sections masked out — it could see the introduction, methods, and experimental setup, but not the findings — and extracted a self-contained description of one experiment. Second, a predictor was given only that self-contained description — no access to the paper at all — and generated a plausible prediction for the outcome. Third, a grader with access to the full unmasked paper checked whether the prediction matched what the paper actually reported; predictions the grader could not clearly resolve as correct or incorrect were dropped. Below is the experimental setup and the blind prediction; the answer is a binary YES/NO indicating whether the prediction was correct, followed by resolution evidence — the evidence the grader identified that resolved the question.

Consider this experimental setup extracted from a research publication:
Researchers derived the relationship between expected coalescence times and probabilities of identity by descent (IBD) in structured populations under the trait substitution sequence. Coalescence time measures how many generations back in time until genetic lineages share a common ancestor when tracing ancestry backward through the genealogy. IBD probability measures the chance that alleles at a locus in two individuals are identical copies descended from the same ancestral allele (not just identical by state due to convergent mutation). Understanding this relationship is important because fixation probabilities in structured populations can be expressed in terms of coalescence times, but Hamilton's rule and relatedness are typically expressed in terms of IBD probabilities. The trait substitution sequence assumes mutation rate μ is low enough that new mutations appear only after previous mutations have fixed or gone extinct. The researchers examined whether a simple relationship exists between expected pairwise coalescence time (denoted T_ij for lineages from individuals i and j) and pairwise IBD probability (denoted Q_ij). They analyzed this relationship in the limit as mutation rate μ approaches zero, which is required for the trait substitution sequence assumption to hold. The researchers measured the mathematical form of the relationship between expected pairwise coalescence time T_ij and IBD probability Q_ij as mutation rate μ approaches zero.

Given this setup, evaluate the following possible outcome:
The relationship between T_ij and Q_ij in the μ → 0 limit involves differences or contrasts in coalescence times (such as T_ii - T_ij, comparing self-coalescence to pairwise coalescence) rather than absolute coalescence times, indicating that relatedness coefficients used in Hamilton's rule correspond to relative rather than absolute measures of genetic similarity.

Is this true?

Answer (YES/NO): NO